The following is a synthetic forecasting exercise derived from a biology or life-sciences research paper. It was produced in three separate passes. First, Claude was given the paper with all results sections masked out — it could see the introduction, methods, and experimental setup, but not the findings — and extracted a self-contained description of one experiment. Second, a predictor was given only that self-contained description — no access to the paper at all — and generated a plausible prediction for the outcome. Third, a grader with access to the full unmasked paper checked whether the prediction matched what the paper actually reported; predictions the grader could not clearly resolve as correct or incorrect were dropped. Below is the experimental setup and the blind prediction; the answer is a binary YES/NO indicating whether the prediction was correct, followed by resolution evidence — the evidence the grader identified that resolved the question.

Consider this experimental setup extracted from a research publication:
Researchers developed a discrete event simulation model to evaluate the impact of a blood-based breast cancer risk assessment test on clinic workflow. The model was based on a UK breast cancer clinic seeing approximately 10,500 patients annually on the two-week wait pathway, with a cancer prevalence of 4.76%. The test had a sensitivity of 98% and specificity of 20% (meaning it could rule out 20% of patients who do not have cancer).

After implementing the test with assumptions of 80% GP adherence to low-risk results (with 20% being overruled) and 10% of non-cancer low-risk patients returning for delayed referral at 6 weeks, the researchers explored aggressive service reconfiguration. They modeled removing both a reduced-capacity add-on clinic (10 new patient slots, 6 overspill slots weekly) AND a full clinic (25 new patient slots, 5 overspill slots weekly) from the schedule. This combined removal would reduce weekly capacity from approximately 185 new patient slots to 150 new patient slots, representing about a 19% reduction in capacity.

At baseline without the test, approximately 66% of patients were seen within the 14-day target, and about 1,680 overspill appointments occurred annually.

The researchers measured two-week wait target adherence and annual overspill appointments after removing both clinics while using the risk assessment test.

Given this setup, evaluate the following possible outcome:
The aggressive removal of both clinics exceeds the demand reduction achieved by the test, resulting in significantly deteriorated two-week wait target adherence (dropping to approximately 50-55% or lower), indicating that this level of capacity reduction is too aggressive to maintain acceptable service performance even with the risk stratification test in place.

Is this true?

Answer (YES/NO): NO